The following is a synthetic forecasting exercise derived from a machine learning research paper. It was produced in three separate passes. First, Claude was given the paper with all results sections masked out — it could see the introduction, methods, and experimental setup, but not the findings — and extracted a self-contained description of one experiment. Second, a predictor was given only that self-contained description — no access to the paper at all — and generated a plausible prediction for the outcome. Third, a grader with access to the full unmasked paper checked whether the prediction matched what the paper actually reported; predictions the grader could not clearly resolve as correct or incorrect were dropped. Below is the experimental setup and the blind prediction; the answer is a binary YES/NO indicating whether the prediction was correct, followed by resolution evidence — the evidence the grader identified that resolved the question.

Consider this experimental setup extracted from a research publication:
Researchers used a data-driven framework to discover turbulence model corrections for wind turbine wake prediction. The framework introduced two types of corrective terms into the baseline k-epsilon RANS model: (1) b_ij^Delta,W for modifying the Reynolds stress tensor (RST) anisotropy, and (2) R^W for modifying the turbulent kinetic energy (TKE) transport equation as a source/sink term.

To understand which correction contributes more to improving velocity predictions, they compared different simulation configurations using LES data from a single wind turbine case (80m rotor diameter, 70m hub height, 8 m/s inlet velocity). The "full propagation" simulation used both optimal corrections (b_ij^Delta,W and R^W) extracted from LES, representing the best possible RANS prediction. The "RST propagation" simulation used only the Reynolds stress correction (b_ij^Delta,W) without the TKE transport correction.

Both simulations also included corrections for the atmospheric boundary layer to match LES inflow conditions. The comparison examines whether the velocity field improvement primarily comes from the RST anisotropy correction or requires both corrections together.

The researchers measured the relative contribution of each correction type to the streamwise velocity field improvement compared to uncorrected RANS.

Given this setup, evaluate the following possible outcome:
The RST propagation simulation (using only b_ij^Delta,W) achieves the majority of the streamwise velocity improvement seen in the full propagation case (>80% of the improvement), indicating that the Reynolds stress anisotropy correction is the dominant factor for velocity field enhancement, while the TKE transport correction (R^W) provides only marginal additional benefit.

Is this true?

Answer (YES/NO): YES